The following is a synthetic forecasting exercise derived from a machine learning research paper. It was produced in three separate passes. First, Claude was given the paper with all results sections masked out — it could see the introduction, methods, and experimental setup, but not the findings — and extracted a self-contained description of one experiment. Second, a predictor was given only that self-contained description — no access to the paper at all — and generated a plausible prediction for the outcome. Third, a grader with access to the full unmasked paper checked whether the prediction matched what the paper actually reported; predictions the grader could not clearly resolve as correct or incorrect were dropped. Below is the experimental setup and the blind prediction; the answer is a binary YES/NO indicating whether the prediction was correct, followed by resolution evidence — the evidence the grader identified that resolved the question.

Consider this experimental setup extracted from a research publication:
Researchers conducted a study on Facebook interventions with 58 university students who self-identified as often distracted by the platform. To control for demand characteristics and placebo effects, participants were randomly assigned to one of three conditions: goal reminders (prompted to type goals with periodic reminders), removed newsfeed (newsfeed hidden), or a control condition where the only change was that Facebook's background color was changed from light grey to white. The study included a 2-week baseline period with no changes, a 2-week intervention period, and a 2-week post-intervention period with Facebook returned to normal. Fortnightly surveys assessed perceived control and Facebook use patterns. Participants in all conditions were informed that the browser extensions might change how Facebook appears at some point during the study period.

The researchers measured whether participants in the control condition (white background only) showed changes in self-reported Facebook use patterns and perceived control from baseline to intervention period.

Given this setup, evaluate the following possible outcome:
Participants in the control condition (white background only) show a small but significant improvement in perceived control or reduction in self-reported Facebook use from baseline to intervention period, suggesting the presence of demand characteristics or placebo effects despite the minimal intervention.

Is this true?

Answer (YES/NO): YES